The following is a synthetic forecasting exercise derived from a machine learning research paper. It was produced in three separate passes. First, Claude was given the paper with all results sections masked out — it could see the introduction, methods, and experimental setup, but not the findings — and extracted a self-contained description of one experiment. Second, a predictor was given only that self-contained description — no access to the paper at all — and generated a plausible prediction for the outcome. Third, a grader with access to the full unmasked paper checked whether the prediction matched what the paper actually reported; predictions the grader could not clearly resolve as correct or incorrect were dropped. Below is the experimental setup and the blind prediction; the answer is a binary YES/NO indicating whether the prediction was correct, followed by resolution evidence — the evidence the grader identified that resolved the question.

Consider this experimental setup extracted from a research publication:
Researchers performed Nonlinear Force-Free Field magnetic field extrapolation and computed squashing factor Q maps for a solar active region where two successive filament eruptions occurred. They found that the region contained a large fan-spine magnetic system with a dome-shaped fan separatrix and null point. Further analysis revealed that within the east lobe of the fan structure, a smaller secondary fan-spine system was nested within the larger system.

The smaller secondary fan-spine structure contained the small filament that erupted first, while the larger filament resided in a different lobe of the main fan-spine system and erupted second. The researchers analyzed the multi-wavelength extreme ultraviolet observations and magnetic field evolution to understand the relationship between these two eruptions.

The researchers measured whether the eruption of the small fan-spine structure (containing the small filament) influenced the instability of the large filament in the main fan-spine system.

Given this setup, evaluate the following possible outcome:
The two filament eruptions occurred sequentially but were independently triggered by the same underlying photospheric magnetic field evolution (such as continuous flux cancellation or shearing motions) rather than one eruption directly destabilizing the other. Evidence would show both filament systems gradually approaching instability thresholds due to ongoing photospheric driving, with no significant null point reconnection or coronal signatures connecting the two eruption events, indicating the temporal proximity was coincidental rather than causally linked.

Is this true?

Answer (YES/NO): NO